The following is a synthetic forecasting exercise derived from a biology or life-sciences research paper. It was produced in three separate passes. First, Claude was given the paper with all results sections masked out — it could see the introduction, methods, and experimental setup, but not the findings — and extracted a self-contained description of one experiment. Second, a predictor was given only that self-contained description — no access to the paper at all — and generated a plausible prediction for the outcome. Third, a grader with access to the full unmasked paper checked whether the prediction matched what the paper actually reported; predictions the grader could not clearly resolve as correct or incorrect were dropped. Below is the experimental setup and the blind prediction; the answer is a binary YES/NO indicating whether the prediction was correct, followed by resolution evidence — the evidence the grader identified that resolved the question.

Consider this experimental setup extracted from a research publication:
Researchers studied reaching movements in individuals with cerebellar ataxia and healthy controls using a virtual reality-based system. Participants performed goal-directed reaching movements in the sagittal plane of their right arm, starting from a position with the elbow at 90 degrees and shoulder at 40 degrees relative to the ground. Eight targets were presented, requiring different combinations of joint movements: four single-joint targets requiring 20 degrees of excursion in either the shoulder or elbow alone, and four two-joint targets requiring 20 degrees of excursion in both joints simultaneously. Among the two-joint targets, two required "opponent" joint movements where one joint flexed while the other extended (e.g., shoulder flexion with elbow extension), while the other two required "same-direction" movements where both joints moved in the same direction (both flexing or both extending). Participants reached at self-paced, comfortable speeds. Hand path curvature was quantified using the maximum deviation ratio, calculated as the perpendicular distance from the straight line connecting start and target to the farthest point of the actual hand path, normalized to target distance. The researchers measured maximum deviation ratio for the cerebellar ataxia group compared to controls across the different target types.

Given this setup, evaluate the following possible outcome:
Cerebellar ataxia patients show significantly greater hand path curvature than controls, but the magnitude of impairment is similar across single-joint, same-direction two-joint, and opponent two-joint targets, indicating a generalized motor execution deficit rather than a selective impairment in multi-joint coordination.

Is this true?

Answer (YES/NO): NO